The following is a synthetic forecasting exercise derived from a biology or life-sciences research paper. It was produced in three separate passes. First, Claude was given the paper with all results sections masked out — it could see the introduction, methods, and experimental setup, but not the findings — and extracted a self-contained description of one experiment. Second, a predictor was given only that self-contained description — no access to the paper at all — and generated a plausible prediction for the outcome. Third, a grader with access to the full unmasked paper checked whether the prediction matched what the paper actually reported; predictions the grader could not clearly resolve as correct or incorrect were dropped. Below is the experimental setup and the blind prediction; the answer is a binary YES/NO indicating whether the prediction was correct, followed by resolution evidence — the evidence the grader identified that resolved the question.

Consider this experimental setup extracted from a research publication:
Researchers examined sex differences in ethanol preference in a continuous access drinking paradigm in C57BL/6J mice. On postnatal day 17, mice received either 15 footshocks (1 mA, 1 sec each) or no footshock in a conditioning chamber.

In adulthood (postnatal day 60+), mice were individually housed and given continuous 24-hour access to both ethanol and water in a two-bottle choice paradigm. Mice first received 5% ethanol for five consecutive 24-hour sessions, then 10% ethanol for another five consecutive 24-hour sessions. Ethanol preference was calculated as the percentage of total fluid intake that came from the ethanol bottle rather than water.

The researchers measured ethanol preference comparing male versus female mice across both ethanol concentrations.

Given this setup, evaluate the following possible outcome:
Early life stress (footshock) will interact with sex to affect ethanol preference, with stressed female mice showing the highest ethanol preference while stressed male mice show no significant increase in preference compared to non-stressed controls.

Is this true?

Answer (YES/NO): NO